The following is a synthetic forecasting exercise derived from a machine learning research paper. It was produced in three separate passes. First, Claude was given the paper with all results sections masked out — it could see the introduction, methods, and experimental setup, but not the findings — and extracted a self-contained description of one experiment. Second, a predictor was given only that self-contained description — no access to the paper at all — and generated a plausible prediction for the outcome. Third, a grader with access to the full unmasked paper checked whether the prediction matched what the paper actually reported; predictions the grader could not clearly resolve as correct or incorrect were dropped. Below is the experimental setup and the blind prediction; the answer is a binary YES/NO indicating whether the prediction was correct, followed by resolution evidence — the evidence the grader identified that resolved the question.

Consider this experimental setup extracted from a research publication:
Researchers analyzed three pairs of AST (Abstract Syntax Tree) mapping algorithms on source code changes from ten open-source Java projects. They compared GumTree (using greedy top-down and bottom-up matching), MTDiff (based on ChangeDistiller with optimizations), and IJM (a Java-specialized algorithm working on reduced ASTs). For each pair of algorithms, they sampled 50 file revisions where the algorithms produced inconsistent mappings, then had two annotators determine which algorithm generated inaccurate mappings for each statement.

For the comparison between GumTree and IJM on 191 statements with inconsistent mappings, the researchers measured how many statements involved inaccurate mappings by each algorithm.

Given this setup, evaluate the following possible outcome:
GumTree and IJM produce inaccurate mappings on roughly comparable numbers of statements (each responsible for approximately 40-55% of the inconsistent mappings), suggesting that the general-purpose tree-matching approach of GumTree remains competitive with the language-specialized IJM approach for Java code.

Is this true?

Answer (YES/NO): NO